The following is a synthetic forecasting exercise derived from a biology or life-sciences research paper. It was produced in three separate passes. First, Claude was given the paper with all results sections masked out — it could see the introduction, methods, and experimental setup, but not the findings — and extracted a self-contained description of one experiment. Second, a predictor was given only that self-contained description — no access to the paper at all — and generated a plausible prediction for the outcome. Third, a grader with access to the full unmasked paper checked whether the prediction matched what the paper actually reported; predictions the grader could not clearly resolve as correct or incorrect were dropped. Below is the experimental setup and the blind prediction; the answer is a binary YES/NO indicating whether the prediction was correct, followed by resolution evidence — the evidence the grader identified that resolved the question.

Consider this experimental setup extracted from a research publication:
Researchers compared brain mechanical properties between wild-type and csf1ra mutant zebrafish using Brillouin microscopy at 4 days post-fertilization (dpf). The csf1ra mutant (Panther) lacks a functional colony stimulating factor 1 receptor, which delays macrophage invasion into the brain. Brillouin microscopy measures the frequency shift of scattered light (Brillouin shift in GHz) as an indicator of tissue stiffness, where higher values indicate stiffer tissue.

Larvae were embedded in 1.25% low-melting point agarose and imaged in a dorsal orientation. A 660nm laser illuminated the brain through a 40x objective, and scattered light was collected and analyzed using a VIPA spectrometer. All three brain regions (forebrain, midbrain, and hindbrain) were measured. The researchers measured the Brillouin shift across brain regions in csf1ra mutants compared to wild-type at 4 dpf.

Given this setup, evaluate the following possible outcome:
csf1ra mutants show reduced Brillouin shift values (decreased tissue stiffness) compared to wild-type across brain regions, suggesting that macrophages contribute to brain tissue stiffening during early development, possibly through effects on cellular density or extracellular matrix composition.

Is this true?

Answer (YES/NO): YES